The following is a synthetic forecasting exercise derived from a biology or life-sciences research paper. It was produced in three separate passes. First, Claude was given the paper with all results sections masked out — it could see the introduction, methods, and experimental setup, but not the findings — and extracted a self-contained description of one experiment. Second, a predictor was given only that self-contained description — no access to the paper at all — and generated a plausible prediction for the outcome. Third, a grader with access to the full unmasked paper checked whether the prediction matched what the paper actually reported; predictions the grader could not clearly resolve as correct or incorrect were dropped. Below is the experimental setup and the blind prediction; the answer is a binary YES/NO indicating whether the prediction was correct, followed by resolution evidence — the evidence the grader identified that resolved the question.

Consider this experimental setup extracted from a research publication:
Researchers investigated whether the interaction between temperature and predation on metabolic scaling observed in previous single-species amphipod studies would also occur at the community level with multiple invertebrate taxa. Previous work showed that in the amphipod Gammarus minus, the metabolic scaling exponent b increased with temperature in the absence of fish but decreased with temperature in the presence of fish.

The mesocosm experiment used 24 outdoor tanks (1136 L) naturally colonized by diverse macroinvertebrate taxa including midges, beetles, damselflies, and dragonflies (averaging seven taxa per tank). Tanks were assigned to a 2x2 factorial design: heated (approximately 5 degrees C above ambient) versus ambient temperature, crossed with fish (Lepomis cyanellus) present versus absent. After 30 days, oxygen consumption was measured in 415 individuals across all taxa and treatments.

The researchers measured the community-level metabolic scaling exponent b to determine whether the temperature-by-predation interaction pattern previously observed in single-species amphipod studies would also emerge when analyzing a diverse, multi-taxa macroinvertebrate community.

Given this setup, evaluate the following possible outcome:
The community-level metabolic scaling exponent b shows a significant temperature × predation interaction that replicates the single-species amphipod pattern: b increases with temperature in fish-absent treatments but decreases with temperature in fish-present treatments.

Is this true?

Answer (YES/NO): YES